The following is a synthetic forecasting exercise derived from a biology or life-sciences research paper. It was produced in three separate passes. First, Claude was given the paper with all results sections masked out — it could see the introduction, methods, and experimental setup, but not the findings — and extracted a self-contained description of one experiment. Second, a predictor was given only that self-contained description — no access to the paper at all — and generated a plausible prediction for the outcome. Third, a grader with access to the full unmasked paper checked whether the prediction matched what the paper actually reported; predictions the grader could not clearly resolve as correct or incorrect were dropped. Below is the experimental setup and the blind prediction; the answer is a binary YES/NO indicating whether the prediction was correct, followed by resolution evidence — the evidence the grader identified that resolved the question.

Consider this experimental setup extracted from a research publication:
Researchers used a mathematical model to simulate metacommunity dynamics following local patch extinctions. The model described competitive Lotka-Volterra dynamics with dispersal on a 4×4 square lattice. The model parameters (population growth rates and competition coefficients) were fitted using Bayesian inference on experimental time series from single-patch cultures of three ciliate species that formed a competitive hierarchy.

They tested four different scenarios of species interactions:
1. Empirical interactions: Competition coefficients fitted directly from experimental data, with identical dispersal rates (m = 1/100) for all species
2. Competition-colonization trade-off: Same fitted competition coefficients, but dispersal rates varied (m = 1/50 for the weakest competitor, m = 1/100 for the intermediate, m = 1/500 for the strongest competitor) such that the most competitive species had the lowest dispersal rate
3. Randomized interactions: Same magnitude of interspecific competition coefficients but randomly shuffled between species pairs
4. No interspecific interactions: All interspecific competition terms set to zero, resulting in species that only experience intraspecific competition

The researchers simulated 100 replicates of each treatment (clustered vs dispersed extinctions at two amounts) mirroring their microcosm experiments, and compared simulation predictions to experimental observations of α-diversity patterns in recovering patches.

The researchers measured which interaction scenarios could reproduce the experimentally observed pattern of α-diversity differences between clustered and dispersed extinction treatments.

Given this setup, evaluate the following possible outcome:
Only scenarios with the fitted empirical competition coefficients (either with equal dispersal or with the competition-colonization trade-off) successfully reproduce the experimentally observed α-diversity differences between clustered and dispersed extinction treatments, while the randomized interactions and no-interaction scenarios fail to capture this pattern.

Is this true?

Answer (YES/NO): NO